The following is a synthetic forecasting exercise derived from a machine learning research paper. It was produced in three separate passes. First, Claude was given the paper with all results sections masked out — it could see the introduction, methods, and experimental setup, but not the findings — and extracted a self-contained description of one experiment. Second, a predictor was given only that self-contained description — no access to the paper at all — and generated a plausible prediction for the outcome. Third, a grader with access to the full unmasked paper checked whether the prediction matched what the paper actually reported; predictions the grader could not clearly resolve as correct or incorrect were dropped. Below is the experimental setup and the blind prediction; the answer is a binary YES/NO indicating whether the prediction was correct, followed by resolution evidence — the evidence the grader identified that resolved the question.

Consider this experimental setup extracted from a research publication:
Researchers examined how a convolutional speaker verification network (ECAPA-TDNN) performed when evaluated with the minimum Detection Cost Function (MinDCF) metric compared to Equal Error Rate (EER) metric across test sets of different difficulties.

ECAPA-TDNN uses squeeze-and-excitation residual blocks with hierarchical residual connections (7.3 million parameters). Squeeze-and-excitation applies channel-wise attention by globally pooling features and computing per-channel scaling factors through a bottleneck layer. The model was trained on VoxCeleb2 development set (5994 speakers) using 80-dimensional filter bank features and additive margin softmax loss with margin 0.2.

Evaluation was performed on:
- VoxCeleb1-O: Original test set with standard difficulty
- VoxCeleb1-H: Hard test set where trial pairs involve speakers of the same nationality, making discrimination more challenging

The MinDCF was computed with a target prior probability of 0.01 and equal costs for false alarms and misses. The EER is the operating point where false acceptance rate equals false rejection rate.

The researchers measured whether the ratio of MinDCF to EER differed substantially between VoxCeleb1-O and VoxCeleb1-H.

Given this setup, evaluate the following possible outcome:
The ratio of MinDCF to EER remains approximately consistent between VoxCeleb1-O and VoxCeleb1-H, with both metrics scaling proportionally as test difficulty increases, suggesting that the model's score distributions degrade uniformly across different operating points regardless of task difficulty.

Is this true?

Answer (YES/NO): NO